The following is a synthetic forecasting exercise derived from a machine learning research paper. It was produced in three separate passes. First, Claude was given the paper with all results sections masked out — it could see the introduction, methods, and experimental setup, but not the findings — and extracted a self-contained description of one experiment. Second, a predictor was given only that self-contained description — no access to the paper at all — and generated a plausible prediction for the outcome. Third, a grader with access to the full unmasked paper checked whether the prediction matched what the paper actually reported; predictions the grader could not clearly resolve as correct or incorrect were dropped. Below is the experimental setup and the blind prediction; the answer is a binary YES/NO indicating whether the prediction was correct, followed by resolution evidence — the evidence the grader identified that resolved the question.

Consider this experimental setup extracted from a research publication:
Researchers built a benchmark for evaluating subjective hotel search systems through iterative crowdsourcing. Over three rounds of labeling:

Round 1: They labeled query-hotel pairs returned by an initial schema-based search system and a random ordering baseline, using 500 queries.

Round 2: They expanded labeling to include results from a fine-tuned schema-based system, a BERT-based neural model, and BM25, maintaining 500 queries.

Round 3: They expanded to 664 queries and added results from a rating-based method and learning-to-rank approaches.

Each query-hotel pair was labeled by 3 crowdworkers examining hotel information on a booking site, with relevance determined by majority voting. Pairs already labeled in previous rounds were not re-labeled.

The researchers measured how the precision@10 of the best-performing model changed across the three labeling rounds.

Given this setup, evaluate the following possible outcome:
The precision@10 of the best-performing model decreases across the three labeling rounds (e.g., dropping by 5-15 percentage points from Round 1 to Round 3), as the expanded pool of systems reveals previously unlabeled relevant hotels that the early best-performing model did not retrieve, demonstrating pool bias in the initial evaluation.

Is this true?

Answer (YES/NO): NO